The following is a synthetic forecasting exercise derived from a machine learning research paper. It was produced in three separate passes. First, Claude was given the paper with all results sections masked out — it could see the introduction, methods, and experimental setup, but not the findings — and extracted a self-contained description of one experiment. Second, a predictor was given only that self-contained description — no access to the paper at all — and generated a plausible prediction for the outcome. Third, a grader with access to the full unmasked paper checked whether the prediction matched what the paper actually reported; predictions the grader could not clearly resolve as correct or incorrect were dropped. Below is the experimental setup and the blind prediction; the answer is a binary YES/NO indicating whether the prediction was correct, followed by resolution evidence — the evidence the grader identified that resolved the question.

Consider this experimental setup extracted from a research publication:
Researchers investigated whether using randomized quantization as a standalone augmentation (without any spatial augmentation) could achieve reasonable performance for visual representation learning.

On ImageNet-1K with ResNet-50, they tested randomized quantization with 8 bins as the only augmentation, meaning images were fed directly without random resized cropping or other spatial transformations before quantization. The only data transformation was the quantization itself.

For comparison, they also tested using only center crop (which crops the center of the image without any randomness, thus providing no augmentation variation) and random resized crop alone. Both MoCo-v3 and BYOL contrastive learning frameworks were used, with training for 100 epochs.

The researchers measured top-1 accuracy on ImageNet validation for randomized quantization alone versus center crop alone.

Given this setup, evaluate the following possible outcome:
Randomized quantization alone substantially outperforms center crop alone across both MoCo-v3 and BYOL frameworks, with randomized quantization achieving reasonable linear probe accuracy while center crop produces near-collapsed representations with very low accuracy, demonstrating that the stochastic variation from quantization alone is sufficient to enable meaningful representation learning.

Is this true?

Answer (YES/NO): YES